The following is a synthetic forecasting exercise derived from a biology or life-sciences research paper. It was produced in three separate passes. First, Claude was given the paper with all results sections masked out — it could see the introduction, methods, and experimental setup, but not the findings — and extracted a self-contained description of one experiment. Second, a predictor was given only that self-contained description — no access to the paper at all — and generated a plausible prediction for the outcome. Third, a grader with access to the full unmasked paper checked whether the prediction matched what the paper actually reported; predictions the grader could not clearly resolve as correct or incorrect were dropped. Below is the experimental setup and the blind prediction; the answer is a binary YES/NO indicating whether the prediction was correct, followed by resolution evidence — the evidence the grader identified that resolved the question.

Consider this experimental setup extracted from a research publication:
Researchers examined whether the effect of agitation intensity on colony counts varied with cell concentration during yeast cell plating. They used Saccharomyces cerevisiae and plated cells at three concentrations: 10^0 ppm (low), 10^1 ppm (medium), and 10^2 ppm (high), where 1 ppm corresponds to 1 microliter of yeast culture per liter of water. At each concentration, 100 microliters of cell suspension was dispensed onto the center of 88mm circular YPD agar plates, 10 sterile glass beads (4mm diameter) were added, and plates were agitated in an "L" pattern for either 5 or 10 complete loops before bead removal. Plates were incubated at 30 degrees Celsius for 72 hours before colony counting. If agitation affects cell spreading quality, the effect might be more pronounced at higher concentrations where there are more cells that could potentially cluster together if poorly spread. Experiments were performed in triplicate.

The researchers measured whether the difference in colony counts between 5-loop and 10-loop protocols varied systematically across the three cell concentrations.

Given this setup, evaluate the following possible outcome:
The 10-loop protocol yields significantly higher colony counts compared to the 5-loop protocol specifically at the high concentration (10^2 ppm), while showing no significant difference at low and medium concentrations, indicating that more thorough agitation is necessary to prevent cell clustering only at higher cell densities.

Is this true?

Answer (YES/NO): NO